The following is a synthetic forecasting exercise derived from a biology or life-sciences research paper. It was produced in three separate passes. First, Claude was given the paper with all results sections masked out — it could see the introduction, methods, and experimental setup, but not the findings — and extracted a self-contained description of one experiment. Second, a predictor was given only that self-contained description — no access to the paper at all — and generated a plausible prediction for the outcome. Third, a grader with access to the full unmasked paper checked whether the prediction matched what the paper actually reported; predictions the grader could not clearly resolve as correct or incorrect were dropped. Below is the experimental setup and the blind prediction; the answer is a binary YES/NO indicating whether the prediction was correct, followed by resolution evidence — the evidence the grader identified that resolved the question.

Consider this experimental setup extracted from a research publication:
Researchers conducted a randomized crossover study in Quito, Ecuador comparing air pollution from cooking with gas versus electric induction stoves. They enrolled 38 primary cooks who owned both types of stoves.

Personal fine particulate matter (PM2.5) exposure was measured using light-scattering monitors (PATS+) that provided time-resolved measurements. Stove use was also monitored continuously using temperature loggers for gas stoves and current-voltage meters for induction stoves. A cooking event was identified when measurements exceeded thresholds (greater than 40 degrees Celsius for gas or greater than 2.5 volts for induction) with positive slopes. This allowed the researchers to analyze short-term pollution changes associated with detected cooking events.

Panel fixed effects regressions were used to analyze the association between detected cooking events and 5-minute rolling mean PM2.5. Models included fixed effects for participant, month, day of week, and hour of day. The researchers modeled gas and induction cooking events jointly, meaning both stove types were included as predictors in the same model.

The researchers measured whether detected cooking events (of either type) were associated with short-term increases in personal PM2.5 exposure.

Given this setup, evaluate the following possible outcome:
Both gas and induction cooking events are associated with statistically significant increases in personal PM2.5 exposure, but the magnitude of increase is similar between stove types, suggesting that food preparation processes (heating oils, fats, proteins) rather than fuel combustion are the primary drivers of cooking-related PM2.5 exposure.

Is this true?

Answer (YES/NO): NO